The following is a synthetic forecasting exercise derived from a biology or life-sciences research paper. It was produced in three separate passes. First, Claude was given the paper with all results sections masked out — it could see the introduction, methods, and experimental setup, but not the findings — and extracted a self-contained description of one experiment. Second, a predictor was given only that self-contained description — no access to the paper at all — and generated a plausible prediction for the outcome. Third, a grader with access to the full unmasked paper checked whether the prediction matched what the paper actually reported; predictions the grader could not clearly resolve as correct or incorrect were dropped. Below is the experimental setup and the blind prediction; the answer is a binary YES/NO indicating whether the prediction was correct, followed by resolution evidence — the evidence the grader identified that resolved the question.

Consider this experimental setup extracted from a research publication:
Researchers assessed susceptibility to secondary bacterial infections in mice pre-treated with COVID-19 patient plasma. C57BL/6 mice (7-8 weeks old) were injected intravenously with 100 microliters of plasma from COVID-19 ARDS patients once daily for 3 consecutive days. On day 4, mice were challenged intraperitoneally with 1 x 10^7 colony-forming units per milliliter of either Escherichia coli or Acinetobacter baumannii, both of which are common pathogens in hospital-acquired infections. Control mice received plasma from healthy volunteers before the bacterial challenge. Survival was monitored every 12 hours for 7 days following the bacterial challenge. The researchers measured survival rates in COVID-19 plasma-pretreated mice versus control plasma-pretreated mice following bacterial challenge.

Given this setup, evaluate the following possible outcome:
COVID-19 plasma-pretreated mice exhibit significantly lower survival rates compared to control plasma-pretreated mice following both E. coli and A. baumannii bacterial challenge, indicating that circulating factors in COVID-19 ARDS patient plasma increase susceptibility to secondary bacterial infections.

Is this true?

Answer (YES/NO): NO